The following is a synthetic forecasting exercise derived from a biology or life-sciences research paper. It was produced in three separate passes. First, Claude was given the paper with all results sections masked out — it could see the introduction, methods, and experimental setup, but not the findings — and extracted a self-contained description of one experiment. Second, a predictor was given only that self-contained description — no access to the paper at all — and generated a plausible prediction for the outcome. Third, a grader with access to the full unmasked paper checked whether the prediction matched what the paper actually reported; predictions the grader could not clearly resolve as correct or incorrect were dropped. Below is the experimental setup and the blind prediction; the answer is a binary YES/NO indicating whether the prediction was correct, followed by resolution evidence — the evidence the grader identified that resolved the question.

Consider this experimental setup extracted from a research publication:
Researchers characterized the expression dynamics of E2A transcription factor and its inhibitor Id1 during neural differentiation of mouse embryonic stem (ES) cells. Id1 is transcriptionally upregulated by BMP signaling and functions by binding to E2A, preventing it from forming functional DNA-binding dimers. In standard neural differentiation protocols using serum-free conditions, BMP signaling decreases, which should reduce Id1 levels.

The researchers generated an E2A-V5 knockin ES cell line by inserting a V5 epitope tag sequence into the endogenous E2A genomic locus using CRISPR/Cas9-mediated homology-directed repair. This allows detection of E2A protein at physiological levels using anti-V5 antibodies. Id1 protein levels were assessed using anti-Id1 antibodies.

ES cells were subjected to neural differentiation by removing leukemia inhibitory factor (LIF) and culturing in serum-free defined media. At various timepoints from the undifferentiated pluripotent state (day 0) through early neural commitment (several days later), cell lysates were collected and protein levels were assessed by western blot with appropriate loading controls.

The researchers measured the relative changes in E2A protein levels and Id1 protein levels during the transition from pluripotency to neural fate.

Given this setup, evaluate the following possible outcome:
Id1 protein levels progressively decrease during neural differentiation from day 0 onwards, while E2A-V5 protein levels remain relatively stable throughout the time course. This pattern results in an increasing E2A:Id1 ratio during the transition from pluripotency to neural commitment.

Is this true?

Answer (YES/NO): YES